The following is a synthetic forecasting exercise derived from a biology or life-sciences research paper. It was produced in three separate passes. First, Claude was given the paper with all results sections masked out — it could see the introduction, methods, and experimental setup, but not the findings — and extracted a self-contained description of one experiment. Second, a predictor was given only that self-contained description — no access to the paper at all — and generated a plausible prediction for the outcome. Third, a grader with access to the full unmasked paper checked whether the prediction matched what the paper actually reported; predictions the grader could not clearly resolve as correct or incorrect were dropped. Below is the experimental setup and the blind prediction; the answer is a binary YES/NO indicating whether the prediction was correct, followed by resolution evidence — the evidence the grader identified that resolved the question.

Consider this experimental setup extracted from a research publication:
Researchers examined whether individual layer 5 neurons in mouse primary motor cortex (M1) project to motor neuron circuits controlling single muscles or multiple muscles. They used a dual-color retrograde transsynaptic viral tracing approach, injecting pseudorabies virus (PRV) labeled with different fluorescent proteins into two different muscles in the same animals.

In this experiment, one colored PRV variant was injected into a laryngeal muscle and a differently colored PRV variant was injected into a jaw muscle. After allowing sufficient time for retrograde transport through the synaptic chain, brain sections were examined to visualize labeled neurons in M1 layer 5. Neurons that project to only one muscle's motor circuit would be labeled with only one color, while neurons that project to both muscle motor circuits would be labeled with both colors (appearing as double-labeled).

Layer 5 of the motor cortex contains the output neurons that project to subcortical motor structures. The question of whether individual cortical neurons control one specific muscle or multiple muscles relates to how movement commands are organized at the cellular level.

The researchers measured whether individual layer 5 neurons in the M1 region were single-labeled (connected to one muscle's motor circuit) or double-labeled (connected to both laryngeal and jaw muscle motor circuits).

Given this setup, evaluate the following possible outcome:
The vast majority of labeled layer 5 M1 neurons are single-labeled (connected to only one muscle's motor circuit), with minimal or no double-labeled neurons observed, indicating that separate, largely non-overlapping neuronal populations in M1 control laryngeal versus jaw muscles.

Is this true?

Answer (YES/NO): NO